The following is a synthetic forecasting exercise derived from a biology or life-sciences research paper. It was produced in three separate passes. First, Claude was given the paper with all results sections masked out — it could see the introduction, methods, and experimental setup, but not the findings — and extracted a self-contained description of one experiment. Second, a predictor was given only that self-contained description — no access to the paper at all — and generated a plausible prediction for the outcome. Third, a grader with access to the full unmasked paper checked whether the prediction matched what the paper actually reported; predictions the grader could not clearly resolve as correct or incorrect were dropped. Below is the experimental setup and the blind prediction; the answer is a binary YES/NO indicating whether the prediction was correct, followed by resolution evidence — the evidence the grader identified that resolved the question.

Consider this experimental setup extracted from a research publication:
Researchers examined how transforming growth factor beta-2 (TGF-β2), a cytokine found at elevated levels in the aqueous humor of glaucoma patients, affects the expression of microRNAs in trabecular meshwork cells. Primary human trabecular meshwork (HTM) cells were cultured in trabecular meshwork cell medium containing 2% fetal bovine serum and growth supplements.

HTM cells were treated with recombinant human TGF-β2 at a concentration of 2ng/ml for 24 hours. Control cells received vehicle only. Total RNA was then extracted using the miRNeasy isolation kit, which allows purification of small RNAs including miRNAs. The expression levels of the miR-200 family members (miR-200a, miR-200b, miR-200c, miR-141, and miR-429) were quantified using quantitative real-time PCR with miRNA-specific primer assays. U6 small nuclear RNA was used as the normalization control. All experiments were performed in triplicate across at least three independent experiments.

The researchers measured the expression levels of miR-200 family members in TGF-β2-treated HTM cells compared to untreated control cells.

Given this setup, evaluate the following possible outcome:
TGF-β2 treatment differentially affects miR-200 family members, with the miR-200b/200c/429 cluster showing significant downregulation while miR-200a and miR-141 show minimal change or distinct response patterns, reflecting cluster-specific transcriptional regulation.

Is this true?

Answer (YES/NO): NO